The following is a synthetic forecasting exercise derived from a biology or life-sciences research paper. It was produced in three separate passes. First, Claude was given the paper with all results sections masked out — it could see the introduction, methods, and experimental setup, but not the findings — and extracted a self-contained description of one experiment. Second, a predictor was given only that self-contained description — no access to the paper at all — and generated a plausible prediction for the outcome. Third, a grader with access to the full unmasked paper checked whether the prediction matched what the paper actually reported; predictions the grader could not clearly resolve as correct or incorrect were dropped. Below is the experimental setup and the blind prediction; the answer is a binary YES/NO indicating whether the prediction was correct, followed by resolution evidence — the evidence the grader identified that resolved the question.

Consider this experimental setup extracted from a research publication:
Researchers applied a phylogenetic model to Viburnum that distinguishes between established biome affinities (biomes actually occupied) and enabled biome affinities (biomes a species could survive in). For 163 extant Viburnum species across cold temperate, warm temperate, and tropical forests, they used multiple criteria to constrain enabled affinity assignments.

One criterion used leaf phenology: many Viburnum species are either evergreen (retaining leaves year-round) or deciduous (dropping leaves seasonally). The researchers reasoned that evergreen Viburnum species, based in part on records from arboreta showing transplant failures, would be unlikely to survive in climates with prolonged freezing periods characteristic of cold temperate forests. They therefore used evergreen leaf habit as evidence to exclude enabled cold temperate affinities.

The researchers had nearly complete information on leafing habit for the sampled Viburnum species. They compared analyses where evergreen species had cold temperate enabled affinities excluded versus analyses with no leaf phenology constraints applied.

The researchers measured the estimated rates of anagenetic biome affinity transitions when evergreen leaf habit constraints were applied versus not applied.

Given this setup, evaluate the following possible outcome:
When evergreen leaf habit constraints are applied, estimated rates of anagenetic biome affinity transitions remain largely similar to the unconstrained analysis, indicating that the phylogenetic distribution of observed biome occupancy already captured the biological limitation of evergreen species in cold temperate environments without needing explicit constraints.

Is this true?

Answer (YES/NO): NO